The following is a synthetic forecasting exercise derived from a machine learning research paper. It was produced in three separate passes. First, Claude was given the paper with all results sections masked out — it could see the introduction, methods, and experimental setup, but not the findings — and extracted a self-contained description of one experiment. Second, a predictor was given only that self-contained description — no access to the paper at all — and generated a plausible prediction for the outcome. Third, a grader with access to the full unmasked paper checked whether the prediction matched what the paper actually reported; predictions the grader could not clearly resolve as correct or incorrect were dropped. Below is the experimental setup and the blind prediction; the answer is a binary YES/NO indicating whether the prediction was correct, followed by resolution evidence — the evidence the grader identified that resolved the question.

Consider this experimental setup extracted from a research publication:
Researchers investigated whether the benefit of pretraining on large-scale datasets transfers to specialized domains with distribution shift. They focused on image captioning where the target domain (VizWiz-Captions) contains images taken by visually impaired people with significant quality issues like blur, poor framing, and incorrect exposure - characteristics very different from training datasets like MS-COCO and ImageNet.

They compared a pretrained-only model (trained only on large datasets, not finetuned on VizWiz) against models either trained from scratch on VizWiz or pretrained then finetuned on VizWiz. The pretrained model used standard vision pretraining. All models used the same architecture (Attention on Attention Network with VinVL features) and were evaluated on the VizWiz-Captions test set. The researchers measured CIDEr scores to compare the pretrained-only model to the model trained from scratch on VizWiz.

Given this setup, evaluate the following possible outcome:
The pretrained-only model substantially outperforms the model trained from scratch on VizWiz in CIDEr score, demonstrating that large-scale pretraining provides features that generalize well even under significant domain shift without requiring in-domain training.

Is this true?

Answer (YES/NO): NO